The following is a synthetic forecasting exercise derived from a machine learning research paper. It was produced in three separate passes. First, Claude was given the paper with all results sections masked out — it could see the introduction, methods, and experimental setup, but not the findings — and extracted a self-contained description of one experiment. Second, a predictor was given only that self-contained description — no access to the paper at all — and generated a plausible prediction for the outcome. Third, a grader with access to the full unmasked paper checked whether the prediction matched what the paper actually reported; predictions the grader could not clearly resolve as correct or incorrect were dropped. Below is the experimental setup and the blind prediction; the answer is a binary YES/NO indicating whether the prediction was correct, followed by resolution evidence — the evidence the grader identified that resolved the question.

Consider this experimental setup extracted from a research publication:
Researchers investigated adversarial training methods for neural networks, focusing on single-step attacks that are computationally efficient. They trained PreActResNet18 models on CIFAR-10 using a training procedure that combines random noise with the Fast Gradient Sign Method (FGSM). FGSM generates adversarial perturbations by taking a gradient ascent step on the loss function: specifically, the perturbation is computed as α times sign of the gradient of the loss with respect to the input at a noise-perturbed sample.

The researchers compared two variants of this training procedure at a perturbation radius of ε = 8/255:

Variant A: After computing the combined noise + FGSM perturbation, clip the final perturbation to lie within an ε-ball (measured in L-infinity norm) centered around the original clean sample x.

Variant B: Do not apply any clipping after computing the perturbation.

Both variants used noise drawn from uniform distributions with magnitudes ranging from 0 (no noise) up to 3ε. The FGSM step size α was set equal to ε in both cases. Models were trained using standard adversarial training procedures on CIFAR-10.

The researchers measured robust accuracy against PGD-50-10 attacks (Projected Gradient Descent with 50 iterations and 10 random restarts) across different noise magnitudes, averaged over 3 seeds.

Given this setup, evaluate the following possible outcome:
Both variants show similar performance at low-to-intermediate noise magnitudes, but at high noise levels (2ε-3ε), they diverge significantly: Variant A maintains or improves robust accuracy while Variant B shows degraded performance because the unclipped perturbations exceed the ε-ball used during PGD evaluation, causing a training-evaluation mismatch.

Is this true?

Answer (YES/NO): NO